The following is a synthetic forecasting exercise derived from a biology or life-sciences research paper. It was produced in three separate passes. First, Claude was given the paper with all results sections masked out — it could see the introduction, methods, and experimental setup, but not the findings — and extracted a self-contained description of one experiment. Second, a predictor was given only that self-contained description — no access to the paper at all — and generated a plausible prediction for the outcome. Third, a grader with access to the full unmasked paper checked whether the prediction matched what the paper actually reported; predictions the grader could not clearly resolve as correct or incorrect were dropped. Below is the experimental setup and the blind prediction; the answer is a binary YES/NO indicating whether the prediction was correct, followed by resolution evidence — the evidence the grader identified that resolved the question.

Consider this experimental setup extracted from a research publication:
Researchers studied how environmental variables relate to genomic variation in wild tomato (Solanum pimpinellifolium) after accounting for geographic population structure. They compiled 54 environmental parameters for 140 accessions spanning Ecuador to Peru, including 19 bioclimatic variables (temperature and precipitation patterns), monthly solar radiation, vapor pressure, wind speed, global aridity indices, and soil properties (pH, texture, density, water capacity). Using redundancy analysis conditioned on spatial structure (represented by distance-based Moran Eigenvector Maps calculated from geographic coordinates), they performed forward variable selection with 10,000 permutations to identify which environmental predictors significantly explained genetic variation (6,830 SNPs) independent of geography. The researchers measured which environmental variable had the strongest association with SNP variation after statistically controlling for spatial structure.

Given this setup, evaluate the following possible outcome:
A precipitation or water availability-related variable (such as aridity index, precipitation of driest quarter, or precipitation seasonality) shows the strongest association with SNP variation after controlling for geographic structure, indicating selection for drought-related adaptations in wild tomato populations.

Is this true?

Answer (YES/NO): NO